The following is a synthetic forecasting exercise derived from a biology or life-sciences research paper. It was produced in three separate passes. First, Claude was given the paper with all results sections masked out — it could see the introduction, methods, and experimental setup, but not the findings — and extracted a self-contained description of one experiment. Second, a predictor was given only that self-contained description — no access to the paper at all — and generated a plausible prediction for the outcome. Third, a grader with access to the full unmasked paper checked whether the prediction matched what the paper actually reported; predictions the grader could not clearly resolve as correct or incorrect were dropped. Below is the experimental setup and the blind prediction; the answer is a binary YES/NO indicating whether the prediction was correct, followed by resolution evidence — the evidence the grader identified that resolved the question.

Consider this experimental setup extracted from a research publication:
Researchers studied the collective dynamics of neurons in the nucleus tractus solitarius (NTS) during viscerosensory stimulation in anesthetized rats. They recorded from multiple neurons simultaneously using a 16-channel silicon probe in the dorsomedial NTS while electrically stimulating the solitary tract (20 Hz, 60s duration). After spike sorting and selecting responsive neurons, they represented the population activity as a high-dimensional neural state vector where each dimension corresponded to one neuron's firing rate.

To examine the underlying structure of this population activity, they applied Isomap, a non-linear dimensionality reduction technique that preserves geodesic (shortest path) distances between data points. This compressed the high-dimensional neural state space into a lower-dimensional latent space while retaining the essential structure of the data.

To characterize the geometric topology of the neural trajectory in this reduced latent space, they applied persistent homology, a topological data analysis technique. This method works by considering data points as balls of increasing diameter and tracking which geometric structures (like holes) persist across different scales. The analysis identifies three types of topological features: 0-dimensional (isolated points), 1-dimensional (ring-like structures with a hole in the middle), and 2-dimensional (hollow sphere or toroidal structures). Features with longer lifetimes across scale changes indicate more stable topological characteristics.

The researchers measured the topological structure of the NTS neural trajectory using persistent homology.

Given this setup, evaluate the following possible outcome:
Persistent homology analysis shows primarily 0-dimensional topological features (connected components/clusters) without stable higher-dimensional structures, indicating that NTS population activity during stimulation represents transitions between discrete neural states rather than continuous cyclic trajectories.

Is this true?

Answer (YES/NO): NO